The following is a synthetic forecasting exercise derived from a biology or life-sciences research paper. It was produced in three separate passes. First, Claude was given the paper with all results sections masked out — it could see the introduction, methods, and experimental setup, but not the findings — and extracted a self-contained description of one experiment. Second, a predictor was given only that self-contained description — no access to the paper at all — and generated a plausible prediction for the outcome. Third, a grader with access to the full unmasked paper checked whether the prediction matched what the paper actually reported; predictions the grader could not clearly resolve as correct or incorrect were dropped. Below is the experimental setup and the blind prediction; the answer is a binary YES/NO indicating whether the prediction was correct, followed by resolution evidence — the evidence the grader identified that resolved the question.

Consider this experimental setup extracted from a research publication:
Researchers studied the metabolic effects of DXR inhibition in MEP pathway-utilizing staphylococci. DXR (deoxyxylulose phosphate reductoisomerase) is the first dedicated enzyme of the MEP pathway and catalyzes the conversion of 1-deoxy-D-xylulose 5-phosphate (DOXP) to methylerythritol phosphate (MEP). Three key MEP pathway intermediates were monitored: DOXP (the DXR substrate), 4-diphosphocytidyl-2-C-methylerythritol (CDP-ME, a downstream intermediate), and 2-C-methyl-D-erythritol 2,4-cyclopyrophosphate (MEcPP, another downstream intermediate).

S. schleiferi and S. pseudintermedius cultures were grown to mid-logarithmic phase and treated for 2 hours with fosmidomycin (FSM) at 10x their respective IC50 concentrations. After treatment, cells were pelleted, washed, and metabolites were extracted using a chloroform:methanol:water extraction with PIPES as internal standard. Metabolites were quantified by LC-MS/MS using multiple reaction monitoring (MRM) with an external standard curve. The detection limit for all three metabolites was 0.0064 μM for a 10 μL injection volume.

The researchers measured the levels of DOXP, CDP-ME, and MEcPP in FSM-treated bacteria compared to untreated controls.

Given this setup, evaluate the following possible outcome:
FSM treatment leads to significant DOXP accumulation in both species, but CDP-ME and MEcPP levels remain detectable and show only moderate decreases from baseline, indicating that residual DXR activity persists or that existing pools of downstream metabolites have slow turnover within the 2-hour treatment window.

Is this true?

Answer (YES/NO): NO